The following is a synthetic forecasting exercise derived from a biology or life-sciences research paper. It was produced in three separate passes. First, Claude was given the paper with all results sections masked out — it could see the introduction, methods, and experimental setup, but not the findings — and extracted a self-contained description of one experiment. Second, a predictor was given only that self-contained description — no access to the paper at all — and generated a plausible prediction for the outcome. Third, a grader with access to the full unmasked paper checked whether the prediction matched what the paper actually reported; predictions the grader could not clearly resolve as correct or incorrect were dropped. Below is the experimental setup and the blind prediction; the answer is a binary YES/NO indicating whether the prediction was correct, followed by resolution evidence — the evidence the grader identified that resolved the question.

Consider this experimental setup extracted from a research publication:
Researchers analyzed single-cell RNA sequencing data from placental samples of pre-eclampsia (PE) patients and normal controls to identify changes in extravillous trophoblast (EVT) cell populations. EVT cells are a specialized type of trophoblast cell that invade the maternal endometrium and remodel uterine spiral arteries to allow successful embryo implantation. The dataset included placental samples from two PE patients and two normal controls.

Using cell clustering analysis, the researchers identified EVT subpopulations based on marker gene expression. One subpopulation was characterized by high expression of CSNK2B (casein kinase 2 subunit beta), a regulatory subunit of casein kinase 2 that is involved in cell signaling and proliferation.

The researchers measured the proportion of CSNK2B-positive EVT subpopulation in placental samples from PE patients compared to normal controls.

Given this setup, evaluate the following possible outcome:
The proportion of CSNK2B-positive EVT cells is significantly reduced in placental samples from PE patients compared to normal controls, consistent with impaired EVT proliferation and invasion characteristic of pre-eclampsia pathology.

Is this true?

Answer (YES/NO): NO